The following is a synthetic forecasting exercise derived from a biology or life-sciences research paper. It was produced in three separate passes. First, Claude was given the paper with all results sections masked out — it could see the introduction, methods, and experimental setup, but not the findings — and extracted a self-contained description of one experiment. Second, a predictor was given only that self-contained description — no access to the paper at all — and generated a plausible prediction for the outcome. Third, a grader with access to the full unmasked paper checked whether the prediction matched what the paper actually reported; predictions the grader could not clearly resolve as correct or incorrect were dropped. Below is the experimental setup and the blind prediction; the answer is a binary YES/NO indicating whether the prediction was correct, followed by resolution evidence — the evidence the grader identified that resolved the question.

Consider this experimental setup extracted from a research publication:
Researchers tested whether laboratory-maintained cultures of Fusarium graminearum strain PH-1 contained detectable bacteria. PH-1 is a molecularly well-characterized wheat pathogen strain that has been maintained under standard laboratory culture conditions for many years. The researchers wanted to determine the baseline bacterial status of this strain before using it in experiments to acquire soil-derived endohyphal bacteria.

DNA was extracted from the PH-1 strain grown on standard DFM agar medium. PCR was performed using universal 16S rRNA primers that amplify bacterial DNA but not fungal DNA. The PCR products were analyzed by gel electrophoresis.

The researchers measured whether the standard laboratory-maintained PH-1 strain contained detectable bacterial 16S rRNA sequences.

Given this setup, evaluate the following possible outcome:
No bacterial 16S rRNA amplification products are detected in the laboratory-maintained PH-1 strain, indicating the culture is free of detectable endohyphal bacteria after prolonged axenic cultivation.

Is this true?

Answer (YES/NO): YES